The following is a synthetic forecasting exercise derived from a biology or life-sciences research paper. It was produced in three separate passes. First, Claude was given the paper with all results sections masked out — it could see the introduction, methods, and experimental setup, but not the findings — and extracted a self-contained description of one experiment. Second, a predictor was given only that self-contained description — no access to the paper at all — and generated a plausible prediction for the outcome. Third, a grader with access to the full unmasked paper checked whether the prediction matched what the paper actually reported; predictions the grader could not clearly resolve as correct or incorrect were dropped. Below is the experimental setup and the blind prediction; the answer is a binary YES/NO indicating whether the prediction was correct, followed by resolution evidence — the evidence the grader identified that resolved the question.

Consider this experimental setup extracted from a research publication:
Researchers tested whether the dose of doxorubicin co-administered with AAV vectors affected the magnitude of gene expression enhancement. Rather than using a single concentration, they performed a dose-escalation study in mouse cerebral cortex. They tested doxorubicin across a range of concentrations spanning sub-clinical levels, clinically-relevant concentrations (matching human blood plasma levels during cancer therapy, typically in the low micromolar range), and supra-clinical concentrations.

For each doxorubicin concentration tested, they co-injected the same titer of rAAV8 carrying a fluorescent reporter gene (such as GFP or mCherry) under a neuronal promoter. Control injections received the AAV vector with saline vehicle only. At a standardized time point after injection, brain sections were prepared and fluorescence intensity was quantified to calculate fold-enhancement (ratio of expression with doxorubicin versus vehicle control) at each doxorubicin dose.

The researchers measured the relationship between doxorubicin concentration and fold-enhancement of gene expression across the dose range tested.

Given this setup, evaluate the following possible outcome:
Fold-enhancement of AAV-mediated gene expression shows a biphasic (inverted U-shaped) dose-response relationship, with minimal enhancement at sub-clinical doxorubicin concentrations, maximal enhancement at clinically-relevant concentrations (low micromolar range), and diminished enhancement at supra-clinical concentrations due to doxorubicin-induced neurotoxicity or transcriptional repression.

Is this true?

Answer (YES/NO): NO